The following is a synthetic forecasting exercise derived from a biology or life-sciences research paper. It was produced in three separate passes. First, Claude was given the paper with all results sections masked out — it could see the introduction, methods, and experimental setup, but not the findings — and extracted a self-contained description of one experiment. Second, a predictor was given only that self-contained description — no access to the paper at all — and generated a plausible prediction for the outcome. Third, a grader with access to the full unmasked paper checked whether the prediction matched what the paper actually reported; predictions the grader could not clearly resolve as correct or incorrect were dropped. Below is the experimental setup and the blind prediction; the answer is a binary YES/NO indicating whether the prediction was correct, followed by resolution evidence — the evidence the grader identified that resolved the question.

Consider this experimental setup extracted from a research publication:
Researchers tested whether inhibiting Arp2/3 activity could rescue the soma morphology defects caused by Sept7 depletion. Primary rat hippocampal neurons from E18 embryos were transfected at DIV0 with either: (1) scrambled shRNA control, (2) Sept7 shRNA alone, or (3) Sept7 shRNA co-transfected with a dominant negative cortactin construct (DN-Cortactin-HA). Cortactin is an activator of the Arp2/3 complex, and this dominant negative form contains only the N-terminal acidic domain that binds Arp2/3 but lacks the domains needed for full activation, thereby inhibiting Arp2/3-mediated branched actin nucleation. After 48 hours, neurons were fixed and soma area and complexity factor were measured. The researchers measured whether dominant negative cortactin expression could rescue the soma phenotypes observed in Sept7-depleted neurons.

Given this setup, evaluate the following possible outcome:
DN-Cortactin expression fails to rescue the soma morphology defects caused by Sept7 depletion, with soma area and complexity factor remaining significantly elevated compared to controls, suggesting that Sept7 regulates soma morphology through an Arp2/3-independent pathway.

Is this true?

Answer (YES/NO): NO